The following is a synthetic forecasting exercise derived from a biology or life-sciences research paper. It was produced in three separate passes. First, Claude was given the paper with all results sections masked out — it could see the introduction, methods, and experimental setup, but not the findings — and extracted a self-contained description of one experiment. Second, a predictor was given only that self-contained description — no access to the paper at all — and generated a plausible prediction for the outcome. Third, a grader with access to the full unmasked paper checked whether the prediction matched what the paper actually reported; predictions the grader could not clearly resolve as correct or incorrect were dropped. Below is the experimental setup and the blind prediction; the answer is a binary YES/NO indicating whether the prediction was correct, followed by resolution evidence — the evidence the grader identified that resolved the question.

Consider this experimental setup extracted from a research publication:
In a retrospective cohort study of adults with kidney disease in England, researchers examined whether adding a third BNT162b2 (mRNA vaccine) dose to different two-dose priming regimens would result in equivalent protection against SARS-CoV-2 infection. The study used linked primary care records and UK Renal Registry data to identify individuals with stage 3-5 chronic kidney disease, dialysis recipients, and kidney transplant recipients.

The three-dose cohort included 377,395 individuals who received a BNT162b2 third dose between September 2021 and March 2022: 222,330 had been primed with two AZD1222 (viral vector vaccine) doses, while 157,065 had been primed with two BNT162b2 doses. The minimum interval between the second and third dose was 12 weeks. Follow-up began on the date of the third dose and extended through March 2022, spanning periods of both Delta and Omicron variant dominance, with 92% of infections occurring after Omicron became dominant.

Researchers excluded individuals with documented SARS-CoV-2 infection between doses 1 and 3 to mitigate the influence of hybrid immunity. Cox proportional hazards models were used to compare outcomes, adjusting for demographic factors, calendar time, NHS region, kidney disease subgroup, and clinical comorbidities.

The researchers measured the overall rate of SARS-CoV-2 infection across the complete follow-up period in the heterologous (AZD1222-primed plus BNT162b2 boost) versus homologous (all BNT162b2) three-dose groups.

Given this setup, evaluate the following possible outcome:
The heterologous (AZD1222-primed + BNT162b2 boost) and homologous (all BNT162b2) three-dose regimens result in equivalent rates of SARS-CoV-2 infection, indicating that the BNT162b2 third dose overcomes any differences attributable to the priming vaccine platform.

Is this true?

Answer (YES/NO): YES